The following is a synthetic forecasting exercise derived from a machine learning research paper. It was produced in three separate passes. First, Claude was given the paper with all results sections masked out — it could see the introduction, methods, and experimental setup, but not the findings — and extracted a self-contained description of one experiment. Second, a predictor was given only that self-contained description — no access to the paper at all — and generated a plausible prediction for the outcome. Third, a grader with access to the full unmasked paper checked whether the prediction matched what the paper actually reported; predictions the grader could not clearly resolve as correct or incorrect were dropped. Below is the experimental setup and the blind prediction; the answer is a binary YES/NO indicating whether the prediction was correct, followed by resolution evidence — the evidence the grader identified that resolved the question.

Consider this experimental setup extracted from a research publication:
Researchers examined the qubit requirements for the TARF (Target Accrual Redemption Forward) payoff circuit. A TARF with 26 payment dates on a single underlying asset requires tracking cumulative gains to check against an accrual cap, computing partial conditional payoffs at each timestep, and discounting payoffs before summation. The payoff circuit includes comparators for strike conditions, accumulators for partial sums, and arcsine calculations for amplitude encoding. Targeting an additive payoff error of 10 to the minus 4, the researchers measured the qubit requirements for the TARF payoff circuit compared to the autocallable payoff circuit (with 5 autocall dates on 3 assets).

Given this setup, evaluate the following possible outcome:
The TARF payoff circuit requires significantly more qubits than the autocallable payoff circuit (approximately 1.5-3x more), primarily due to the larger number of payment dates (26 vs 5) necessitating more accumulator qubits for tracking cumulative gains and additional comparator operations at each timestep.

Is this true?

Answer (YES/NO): NO